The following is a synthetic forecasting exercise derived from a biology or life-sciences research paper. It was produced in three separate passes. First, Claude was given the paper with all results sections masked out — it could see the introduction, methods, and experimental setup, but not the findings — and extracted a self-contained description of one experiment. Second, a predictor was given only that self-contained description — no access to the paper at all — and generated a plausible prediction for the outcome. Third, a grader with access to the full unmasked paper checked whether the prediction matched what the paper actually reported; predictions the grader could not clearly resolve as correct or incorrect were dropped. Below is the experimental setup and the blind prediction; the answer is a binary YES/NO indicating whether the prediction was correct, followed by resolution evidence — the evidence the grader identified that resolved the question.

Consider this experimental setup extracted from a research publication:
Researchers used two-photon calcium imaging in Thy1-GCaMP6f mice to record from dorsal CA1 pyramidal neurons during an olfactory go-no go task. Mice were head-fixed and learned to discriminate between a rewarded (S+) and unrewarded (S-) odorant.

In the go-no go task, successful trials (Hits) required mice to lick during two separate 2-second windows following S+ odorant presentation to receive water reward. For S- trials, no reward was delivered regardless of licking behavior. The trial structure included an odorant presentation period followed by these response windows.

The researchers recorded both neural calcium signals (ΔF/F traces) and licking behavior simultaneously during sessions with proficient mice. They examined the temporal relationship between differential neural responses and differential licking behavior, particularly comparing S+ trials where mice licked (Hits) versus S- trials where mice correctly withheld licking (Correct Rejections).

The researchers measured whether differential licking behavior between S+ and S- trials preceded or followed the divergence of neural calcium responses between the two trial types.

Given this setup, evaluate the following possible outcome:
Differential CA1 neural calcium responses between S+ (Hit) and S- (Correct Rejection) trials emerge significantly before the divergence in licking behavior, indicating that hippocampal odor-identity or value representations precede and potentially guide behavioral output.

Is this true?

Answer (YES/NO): YES